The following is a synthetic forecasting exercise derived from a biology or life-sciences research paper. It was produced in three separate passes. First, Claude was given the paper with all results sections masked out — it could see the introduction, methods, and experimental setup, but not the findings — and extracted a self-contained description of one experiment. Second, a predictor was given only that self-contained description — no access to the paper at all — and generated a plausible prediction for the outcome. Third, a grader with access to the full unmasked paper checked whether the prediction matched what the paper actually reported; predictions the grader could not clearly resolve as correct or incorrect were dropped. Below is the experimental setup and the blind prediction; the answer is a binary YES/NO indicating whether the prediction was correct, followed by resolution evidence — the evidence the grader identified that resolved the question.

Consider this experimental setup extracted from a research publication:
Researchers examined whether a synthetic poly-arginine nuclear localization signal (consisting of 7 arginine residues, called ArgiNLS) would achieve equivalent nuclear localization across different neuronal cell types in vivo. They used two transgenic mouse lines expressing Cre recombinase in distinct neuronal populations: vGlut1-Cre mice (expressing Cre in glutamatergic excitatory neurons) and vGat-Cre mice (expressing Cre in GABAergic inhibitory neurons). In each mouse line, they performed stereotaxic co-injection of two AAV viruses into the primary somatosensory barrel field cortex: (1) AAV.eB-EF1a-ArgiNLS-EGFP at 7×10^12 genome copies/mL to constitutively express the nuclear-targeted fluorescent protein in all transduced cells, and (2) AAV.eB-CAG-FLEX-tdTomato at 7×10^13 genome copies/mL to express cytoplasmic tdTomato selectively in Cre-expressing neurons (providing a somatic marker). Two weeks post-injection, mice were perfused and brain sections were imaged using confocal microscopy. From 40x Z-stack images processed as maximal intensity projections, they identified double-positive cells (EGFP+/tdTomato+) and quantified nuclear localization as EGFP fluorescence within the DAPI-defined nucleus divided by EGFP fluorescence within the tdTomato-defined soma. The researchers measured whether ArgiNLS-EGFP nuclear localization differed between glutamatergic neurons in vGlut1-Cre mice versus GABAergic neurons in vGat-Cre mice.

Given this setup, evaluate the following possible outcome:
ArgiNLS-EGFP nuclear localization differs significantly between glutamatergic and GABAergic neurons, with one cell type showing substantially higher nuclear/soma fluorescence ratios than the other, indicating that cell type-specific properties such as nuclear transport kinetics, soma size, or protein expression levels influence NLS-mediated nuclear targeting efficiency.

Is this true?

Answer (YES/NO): NO